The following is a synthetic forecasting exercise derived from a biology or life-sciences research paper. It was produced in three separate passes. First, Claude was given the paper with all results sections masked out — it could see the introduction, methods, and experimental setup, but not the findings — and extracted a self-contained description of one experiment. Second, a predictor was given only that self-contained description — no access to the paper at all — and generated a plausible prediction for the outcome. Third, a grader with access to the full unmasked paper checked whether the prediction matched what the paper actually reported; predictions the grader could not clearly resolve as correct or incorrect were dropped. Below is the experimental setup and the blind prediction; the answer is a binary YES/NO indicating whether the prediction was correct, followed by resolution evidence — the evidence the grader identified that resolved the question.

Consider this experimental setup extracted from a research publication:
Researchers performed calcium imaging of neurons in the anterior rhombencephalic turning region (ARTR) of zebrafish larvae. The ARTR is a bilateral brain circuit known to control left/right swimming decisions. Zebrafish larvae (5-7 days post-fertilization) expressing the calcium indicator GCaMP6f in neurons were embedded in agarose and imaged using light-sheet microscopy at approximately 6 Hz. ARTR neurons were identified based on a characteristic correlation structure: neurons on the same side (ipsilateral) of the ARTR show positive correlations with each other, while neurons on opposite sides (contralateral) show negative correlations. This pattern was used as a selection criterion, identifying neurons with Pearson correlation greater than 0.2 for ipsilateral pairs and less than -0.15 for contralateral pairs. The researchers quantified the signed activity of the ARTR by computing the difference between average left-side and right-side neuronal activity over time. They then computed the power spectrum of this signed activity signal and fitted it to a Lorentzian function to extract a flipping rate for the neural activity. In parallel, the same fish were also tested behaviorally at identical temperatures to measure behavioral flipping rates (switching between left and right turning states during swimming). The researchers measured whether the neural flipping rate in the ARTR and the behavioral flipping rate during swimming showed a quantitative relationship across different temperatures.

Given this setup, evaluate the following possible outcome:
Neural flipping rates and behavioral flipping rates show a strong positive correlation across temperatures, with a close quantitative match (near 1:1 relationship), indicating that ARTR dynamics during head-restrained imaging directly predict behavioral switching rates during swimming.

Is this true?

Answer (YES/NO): YES